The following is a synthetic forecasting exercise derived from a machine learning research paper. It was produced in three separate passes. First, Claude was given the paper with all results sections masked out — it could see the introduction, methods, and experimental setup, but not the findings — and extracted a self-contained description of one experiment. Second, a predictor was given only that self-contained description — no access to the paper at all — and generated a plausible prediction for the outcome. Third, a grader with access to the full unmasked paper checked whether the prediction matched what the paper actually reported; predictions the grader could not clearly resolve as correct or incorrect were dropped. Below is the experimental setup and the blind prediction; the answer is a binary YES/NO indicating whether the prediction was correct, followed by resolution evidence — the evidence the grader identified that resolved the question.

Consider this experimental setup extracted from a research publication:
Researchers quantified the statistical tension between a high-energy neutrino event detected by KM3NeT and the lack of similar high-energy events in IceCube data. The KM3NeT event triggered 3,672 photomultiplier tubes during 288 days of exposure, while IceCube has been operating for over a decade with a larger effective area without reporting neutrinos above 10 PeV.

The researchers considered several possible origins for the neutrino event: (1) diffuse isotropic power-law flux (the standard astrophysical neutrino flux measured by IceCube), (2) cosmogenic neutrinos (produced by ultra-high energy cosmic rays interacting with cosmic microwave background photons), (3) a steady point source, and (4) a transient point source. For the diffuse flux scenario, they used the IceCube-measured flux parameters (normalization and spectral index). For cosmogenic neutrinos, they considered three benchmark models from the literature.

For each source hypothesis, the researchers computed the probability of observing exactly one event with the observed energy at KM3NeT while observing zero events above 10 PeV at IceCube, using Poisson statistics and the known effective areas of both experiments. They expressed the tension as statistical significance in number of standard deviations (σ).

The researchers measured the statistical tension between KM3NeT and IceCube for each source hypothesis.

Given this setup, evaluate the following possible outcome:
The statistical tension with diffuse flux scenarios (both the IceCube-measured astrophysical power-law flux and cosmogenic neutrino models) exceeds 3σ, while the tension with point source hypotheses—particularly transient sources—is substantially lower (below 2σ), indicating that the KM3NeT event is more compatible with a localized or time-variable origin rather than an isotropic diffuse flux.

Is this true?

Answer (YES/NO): NO